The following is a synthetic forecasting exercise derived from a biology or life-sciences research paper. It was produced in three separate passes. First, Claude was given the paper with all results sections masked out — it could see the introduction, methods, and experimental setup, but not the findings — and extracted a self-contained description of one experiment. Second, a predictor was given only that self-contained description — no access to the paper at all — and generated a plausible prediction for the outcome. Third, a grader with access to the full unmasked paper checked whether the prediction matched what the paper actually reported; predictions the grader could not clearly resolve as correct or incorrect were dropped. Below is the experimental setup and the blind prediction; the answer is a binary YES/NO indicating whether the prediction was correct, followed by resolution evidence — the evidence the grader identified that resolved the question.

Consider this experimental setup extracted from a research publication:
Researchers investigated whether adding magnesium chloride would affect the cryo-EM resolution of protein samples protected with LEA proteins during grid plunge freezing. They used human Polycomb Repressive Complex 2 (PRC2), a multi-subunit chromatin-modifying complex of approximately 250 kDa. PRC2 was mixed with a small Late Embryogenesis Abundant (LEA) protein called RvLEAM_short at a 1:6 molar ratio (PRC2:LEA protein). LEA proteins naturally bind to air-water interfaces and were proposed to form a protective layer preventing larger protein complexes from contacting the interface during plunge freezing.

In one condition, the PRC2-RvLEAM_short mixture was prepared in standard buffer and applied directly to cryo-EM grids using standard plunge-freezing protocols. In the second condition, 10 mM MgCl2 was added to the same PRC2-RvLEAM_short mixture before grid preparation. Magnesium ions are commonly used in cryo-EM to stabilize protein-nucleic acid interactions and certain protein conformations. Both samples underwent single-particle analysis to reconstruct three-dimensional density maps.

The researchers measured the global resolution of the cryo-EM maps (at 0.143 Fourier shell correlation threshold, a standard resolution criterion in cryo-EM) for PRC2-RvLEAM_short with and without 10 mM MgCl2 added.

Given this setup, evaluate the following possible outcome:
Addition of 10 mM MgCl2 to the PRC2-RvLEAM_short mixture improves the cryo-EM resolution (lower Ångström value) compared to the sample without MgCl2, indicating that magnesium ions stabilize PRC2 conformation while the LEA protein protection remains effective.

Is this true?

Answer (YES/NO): NO